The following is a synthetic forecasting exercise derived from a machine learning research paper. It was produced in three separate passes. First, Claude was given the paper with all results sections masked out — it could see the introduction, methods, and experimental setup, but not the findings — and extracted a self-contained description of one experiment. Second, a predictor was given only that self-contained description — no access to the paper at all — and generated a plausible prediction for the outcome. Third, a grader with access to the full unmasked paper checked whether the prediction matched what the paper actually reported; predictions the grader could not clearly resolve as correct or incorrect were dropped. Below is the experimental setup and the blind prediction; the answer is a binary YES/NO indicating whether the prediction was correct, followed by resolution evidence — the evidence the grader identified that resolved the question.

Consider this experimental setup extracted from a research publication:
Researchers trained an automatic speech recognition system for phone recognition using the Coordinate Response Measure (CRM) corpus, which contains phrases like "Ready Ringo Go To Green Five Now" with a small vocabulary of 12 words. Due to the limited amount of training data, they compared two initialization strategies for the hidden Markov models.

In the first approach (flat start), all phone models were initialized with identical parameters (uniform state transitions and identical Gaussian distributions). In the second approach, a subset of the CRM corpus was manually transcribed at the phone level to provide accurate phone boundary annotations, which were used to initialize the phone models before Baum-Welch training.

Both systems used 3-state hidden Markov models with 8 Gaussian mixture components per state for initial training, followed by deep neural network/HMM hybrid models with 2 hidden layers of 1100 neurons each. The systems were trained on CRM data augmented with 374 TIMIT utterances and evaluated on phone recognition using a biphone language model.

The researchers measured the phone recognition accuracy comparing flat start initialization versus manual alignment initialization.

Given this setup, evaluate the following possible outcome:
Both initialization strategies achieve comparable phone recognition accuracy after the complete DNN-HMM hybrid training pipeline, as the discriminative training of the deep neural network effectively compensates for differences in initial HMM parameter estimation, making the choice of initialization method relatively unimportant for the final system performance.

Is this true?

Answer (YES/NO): NO